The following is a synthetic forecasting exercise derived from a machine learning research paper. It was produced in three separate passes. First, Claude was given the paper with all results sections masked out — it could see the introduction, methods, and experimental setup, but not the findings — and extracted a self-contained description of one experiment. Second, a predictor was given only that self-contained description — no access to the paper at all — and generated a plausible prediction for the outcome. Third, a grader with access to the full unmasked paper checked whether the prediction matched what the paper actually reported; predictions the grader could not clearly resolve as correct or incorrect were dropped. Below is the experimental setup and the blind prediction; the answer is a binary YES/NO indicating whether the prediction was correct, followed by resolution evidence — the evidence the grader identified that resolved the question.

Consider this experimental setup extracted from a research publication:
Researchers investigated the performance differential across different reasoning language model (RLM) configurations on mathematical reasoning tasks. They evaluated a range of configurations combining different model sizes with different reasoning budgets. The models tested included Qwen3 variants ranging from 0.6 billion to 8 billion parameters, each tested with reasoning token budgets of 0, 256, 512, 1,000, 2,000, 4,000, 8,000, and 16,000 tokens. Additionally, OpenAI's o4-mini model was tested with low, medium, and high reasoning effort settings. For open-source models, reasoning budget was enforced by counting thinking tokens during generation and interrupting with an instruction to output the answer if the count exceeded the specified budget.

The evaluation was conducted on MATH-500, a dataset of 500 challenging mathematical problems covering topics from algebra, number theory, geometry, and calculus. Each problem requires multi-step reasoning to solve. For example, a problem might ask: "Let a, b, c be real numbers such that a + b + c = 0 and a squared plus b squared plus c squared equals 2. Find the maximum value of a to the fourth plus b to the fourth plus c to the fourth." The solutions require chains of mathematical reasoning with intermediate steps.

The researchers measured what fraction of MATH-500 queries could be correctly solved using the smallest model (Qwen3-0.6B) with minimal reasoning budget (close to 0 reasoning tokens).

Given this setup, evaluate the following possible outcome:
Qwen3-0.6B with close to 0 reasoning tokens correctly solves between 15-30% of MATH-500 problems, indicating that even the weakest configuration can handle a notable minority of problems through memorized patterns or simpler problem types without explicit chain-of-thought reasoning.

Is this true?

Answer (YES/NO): NO